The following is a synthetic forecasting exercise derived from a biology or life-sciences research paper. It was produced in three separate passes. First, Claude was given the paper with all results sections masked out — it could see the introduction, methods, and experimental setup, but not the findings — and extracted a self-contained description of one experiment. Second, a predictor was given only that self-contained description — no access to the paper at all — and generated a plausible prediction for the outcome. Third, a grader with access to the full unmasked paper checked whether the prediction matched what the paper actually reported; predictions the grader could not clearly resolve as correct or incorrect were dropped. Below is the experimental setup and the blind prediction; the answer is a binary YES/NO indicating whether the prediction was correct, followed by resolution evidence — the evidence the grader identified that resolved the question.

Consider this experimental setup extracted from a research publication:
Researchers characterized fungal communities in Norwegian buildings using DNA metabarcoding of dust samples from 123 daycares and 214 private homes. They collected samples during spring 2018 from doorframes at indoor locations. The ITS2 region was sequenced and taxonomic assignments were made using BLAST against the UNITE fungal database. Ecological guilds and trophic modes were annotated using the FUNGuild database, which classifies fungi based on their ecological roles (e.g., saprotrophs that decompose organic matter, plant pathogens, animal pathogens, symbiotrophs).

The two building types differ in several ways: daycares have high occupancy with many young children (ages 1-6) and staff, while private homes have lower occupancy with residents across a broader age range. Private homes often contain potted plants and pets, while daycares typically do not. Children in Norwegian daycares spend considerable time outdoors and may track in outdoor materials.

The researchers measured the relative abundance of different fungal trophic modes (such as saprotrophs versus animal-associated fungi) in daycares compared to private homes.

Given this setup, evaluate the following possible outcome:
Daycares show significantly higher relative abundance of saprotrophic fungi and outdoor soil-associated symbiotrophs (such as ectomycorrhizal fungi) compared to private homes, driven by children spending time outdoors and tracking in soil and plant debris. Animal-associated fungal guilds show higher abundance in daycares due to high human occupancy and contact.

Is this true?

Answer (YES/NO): NO